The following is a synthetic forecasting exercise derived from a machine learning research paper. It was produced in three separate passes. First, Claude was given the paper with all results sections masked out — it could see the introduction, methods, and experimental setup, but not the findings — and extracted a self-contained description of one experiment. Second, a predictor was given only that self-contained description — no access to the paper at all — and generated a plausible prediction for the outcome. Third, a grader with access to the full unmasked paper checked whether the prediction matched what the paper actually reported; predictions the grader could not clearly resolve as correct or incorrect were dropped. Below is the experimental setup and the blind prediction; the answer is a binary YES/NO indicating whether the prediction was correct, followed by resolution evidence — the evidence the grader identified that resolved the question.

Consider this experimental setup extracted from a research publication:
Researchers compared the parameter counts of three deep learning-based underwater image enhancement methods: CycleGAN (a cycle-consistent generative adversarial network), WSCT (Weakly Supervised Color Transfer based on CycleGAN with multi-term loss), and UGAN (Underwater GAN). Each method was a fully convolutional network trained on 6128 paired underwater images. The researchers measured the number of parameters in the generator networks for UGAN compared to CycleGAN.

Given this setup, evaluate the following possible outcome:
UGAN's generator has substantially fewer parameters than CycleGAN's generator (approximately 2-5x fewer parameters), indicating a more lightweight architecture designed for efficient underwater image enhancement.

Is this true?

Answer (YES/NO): NO